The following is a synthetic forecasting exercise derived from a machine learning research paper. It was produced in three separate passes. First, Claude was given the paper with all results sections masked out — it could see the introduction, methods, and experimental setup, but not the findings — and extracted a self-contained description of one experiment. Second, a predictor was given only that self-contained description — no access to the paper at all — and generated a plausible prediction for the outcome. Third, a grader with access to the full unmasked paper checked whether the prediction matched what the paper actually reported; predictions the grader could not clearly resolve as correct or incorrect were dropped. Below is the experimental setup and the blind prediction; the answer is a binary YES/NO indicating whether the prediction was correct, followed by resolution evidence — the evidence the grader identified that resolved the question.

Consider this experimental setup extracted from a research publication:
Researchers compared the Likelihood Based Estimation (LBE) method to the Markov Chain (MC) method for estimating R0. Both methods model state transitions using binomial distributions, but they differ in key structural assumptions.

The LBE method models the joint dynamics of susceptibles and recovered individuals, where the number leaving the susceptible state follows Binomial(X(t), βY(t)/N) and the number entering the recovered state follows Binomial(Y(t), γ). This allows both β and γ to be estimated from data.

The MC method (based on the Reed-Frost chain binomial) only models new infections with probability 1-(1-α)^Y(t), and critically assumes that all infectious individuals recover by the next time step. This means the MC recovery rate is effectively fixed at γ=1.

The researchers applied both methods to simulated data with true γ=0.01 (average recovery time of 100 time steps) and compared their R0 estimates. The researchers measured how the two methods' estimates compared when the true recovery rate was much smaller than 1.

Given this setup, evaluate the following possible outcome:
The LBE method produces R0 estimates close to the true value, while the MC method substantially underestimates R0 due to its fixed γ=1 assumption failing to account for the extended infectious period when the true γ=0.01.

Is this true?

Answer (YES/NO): YES